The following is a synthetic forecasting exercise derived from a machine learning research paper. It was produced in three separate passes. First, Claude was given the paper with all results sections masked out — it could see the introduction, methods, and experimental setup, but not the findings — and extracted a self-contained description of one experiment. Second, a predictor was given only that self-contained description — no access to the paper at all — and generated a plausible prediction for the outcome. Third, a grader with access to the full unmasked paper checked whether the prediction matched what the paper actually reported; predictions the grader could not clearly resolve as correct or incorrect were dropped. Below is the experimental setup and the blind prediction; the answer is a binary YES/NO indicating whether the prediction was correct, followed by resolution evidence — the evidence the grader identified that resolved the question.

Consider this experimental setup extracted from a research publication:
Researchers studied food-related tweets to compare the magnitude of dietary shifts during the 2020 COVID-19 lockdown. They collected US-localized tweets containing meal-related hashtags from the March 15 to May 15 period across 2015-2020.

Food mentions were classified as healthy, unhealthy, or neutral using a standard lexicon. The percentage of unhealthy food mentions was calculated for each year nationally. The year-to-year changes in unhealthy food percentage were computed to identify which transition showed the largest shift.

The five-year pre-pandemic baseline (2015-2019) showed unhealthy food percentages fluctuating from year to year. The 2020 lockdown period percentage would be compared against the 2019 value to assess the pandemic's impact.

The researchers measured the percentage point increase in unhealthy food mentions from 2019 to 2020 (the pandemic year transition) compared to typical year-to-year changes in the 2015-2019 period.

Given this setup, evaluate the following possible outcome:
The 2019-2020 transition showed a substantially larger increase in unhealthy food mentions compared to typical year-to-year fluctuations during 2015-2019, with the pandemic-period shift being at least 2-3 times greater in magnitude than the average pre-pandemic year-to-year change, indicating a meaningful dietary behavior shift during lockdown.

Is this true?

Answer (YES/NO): YES